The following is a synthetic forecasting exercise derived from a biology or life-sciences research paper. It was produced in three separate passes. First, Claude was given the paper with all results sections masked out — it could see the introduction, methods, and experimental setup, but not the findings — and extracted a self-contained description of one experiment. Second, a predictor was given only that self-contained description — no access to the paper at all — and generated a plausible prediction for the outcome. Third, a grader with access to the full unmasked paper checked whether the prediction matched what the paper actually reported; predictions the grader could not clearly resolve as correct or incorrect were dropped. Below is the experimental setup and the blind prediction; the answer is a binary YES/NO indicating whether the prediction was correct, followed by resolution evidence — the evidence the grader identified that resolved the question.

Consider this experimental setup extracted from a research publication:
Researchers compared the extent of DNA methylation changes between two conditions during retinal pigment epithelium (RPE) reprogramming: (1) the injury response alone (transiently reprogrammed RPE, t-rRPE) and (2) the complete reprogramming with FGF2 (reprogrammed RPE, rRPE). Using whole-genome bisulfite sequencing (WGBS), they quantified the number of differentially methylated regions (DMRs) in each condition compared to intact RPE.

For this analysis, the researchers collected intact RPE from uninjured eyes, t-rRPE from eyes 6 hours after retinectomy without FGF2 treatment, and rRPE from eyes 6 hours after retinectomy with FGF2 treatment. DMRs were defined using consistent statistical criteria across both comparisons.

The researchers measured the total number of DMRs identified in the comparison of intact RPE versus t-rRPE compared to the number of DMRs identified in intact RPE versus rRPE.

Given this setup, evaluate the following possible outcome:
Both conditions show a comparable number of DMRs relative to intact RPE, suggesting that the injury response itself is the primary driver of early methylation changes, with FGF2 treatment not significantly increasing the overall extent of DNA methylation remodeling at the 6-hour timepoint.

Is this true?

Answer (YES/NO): YES